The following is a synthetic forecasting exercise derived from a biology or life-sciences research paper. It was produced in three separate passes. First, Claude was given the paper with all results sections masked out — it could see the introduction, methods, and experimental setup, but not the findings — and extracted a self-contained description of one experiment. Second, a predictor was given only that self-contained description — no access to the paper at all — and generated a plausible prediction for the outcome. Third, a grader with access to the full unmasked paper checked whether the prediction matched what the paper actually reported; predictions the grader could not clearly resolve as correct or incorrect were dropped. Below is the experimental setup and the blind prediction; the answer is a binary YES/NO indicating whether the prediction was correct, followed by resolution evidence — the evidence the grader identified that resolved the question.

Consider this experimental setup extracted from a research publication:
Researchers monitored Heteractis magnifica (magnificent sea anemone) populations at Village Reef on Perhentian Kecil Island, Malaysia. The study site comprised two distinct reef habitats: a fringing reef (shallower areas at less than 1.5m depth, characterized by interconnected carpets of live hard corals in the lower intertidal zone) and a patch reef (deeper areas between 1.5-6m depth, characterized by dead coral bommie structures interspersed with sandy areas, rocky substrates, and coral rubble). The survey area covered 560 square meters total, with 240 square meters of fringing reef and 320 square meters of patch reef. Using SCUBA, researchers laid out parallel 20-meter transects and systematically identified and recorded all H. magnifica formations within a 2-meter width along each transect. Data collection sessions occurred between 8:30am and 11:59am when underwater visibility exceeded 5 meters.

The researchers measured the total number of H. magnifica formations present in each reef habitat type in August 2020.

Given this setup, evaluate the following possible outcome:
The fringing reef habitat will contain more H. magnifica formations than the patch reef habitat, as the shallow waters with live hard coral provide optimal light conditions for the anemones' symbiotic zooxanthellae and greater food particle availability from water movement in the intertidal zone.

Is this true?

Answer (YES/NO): NO